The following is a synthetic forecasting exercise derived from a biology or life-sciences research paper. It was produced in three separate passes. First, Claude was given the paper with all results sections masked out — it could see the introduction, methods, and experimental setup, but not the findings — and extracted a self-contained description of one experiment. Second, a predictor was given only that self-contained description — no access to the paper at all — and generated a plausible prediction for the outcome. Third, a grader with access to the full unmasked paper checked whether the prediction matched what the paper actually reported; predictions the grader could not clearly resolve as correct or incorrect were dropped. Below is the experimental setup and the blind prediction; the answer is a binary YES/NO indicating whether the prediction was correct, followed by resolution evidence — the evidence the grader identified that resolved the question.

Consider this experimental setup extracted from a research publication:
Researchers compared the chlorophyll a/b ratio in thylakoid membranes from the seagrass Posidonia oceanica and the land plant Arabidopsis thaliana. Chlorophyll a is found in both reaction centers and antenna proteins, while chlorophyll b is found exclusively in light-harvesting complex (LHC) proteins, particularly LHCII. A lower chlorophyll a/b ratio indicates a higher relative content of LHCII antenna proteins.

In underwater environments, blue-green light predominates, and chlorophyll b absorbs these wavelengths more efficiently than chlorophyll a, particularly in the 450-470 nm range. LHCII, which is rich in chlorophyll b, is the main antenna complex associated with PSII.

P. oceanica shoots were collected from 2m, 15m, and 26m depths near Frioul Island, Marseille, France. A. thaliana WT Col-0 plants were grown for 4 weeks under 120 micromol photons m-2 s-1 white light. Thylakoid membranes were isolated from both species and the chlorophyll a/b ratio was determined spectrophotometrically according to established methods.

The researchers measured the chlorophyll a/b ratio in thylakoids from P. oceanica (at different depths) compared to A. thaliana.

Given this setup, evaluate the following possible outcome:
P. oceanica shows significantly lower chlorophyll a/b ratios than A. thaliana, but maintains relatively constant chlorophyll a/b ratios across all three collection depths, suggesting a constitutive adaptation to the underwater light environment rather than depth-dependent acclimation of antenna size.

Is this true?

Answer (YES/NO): YES